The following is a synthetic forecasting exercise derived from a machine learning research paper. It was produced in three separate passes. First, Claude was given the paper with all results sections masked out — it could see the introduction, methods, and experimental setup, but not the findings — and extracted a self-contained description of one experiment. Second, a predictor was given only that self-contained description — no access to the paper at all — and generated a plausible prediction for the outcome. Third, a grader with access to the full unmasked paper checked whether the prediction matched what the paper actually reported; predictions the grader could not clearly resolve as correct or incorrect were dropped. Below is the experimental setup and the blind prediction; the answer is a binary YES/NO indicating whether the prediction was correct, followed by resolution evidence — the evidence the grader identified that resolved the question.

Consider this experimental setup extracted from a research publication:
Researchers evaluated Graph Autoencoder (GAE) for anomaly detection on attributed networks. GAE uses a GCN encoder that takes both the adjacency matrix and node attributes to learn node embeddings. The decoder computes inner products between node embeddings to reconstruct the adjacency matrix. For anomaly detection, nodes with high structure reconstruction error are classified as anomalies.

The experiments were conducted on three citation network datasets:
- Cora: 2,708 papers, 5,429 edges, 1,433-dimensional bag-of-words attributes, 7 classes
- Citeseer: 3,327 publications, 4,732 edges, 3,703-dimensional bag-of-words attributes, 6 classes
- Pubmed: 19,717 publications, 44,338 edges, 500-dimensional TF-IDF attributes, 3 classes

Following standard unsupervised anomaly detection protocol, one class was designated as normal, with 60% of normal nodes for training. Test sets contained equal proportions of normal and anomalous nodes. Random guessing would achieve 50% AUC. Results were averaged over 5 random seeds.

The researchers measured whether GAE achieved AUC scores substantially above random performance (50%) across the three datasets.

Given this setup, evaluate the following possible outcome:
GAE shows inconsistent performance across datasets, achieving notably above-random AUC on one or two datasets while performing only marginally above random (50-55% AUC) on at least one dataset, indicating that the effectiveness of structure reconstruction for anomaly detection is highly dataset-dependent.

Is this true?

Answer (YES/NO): NO